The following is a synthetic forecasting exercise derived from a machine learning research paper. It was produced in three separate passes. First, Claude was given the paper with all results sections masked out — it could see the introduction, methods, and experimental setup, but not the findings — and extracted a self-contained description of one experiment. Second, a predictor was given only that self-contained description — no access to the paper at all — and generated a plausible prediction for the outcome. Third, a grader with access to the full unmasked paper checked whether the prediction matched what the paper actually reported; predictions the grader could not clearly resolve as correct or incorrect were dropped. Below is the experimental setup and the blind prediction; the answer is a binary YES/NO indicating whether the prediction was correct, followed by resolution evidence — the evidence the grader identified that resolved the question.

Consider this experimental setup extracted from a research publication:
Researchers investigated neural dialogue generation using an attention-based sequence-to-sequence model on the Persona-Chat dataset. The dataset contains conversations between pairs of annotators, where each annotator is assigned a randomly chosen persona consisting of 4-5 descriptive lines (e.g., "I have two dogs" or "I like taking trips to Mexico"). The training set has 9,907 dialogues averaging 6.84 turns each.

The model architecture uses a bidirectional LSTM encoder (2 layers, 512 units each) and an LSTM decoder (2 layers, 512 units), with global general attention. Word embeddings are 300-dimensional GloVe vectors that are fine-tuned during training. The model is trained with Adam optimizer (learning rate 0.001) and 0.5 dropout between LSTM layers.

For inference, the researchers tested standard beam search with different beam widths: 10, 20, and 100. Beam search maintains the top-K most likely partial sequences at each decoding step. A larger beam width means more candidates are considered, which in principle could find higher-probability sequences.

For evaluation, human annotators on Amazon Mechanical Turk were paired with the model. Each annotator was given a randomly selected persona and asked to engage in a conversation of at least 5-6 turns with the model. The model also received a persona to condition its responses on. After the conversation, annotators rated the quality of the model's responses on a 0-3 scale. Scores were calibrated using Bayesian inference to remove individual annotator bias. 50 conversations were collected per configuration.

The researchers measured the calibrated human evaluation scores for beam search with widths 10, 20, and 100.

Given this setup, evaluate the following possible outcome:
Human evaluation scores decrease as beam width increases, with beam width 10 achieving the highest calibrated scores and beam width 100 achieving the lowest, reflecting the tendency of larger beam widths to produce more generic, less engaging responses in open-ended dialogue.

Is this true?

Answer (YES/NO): YES